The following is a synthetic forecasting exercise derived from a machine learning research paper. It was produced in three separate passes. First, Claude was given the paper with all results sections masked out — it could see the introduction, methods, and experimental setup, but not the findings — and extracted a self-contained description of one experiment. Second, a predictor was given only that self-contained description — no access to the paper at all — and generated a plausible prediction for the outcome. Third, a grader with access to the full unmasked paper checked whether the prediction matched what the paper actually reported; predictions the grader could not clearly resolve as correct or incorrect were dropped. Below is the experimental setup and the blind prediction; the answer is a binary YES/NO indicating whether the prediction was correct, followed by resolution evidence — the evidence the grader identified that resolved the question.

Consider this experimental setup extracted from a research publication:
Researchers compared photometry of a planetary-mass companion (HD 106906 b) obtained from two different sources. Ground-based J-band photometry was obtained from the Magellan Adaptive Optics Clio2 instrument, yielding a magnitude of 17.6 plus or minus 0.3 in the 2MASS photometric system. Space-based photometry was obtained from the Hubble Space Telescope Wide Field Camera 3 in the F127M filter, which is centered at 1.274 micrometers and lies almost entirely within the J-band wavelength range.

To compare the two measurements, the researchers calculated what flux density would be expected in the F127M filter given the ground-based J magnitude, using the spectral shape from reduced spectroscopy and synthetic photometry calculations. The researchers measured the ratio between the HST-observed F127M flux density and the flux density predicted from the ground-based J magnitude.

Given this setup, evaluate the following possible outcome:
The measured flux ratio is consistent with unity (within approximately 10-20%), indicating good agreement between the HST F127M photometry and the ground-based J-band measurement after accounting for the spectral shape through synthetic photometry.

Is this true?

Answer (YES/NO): NO